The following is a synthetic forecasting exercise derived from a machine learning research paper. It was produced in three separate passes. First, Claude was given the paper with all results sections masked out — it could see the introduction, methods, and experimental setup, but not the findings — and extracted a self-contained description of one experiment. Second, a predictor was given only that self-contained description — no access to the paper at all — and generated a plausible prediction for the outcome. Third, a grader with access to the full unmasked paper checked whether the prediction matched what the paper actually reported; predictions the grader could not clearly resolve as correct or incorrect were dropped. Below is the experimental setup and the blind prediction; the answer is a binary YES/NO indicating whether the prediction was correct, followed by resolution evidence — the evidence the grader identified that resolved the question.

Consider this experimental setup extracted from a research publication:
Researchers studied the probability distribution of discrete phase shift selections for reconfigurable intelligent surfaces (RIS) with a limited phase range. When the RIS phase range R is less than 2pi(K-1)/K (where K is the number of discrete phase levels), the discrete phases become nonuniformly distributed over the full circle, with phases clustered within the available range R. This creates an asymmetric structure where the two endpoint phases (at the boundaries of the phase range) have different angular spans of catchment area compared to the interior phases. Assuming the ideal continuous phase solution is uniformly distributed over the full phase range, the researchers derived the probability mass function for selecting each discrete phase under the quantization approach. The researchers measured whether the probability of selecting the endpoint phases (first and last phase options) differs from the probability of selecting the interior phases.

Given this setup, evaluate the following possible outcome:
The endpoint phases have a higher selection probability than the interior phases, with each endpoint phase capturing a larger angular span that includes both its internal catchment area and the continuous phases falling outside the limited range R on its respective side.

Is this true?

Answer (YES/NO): YES